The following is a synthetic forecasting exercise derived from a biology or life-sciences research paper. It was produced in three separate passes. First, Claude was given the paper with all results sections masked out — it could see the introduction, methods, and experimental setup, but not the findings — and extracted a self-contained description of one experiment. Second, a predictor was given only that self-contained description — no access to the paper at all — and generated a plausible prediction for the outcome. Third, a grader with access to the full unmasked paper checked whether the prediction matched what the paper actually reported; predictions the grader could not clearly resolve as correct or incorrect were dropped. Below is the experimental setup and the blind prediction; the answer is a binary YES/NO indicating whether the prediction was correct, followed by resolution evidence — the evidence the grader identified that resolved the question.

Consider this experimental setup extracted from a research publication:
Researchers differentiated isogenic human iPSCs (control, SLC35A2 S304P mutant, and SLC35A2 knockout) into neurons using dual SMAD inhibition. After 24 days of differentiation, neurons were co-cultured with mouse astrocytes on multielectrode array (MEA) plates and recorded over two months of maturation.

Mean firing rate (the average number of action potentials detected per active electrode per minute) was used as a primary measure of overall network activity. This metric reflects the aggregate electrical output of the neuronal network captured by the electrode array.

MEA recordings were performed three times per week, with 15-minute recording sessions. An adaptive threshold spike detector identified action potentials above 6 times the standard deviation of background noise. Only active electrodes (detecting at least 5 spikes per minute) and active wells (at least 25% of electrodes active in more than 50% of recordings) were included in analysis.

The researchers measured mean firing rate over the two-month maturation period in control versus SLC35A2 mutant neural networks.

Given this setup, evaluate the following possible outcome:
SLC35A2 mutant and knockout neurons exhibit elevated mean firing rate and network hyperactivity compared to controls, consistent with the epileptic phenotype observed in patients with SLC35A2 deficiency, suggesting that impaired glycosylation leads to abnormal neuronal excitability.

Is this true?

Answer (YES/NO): NO